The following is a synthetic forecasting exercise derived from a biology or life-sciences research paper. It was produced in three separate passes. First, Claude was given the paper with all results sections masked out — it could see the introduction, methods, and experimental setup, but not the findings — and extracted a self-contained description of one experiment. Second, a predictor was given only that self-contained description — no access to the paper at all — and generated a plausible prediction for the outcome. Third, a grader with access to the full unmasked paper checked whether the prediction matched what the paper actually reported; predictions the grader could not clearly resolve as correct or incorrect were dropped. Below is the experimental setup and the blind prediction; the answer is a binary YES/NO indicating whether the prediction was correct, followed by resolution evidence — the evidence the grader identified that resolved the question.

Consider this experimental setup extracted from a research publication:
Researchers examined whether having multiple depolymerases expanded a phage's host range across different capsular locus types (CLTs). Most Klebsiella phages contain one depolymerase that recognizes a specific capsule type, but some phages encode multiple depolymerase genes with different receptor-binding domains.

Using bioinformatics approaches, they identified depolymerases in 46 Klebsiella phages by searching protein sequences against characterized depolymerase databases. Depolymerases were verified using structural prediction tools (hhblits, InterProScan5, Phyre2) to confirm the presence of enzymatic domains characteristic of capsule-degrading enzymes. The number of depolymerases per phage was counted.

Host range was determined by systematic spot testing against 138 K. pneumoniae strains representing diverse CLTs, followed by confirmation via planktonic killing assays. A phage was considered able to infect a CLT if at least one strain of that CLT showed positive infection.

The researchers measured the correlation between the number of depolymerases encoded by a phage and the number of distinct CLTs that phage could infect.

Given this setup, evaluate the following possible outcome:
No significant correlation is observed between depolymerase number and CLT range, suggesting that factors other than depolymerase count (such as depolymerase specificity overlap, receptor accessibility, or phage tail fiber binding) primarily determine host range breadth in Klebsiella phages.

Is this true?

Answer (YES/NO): YES